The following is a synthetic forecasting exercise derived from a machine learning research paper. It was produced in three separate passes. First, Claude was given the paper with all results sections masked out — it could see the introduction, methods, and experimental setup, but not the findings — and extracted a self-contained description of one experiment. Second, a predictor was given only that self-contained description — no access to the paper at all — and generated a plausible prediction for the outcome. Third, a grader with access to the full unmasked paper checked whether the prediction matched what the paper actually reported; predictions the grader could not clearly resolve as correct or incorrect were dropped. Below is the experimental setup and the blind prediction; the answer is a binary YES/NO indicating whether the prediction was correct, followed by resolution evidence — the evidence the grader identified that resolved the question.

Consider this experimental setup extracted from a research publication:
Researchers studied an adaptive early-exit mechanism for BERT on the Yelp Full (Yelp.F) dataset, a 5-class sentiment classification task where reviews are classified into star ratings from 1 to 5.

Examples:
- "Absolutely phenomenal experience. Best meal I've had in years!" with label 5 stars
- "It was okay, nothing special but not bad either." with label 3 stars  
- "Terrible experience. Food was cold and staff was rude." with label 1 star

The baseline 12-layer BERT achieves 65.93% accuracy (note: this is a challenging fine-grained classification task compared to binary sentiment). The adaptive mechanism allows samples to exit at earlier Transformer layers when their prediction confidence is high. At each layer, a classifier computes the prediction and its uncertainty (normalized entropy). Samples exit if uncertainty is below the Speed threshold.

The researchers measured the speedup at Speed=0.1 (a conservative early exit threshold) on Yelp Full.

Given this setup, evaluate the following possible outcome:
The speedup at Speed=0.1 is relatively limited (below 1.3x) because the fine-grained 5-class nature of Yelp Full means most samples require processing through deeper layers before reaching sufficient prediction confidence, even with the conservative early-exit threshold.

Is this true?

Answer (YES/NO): YES